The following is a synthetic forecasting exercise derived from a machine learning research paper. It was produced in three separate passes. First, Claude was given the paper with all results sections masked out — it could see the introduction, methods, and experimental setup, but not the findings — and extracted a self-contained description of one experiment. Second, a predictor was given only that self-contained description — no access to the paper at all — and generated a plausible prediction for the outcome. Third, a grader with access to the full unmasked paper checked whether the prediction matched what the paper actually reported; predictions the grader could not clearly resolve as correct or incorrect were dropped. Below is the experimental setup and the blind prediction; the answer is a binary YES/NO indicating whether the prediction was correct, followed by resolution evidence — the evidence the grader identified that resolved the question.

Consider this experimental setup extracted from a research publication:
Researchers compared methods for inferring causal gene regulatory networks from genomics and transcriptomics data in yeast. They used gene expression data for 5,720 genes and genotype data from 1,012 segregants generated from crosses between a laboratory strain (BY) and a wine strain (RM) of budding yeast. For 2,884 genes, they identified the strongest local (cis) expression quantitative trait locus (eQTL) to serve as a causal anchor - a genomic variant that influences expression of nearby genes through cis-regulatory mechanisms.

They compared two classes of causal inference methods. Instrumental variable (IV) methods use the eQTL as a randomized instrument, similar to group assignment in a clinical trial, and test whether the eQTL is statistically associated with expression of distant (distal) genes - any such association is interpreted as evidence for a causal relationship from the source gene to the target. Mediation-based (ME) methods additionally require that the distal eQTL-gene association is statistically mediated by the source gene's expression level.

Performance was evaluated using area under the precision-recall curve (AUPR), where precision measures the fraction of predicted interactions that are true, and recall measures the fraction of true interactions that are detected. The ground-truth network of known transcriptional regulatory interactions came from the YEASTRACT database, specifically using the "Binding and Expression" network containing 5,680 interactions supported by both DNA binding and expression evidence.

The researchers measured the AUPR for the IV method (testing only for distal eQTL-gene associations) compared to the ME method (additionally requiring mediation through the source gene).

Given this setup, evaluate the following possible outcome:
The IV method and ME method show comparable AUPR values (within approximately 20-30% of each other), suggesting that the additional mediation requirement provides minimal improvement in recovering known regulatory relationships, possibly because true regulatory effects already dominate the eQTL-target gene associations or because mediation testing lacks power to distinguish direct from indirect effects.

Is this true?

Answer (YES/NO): YES